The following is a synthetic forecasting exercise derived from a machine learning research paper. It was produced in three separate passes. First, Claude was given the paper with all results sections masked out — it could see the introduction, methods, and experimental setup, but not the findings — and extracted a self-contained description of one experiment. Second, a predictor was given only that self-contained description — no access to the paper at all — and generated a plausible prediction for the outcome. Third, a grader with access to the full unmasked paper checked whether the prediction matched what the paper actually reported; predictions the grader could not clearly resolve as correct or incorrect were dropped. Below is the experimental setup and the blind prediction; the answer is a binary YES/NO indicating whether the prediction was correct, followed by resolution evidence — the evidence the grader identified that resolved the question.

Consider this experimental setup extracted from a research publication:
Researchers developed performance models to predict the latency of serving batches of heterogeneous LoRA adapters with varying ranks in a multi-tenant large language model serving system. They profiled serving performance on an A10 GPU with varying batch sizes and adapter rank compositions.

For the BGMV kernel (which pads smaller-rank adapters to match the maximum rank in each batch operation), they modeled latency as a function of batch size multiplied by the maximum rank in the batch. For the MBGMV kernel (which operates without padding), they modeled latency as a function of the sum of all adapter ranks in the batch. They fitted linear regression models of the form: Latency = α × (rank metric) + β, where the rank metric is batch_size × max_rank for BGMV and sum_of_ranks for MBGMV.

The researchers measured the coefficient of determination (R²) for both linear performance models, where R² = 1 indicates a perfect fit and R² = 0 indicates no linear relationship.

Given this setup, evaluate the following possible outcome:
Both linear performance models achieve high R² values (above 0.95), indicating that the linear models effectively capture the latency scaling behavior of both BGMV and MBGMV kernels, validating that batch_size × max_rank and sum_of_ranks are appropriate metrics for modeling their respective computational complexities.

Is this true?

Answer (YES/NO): YES